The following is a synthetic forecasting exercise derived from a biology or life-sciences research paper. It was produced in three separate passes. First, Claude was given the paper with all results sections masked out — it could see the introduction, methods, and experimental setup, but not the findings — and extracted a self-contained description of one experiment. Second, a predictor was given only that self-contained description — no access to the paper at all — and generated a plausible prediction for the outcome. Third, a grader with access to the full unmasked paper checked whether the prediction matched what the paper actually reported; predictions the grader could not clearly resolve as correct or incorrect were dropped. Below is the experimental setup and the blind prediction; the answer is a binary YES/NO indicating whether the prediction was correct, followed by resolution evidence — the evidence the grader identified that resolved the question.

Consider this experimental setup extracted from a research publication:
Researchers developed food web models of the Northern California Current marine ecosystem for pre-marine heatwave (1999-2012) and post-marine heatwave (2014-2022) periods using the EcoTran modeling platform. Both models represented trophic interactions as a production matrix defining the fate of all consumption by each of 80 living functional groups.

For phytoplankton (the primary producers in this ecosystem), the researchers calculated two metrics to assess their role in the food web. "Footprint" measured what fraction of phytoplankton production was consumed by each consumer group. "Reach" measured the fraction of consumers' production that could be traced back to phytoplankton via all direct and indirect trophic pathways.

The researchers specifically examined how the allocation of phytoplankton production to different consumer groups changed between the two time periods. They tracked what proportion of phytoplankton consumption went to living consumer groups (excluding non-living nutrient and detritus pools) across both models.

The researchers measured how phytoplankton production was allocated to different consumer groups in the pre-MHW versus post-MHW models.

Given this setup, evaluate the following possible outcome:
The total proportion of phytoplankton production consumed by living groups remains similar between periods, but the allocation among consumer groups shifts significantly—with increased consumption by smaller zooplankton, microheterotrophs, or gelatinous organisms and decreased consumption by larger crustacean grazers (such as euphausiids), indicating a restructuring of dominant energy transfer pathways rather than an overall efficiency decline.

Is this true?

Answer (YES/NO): NO